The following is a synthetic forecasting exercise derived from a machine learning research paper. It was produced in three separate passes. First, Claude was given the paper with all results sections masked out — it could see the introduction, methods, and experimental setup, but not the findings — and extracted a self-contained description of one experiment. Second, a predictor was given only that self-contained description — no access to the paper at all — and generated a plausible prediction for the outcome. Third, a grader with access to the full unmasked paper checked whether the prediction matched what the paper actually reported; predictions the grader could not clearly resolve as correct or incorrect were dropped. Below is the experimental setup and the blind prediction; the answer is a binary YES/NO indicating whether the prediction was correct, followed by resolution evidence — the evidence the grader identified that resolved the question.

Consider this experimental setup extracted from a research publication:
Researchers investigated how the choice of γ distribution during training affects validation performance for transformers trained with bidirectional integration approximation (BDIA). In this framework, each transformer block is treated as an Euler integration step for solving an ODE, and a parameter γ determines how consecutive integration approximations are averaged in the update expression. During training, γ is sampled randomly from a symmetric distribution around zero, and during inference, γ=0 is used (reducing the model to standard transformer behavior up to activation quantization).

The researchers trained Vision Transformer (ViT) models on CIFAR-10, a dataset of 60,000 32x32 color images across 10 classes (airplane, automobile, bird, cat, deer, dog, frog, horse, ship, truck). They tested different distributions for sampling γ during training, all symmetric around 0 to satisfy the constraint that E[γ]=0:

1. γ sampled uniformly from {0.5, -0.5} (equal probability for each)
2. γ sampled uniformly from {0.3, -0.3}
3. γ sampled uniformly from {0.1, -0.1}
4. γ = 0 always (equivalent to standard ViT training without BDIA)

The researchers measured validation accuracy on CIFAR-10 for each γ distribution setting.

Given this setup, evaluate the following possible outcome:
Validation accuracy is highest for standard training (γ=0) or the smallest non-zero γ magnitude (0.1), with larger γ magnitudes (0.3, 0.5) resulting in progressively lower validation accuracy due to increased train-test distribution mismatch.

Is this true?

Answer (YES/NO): NO